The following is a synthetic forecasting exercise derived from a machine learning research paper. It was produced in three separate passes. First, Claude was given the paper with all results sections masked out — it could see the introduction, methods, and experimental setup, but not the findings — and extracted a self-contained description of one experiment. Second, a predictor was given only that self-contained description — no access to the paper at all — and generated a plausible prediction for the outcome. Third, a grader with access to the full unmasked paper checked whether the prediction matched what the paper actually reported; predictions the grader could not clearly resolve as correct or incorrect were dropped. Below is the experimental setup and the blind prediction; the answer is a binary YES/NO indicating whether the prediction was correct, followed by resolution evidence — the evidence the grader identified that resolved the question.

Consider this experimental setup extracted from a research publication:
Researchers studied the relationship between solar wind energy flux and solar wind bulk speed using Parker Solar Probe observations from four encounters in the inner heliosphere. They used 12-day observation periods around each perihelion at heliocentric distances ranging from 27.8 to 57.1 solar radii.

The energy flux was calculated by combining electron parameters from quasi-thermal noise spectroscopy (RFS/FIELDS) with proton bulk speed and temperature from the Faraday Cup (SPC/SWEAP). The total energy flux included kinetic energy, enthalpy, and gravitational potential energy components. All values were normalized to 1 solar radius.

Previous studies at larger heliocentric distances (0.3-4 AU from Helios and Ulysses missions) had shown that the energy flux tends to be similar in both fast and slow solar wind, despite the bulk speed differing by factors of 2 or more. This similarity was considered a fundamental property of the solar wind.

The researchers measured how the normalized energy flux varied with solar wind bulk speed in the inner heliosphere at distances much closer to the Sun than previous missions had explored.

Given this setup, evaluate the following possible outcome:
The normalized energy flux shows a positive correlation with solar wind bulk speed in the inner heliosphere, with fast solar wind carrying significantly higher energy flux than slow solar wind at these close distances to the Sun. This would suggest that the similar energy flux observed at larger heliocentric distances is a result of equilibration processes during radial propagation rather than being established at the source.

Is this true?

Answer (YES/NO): NO